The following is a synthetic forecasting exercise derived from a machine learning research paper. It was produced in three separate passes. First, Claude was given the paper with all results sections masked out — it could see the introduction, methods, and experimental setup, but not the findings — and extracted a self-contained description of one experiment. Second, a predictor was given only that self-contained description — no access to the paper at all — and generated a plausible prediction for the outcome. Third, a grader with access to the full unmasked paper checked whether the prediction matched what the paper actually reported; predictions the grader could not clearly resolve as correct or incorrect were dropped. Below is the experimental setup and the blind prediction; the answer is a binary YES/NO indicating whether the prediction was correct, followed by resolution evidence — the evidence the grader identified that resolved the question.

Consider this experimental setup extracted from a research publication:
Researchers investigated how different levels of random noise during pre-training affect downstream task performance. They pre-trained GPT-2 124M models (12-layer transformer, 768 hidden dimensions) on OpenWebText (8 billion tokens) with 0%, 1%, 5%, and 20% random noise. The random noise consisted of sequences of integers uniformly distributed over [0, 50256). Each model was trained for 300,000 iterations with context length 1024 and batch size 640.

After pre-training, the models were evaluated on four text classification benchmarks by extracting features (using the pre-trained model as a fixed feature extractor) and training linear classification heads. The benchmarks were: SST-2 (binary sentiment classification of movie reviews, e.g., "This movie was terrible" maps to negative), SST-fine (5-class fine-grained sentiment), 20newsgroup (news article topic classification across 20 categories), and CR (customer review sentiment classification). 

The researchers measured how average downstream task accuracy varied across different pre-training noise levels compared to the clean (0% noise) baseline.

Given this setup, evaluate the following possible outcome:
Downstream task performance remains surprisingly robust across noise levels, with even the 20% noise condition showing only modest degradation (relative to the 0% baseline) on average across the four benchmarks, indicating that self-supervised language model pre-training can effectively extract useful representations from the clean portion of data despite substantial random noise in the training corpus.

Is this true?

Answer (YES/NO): NO